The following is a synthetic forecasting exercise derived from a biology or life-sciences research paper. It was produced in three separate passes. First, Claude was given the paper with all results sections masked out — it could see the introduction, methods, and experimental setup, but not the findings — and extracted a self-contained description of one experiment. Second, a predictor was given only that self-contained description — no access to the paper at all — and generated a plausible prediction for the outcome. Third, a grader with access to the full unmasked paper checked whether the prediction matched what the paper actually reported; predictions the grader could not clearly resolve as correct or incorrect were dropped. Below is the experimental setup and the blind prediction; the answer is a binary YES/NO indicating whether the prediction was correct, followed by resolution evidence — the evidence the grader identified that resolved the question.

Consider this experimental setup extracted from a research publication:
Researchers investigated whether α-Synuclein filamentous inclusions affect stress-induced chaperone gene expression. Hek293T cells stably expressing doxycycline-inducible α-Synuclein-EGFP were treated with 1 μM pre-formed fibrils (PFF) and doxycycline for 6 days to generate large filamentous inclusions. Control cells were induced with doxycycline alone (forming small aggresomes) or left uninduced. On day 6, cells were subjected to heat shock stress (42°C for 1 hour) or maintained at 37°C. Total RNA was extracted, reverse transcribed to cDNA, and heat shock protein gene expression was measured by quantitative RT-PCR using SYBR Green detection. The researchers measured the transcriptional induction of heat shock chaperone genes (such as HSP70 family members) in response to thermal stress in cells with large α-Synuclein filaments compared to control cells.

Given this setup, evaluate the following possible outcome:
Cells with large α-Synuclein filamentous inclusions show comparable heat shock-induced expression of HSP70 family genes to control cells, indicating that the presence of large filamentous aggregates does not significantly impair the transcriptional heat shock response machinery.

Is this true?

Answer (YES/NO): NO